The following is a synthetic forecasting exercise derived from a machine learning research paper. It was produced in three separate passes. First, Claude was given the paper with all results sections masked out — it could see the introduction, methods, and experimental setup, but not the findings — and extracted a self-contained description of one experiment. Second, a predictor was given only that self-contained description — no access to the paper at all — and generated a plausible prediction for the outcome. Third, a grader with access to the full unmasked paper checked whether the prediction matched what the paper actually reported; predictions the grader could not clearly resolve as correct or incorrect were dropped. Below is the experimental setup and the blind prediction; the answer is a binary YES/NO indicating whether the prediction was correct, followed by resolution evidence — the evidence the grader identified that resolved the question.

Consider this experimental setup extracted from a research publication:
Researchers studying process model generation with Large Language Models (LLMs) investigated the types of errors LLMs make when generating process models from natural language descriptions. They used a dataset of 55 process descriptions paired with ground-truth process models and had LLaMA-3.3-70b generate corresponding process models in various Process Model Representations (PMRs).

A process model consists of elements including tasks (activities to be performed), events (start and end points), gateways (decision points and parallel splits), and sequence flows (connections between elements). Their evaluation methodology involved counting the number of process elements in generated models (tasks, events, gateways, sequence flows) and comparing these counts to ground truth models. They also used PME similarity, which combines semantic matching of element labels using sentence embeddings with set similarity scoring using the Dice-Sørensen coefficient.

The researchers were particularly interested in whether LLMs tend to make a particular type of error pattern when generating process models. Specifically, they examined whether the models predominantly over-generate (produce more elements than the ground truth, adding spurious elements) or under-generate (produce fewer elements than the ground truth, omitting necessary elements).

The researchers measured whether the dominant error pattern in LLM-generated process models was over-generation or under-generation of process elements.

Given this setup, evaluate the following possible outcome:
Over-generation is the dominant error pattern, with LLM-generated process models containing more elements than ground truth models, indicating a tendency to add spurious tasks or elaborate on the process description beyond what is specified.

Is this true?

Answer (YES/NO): NO